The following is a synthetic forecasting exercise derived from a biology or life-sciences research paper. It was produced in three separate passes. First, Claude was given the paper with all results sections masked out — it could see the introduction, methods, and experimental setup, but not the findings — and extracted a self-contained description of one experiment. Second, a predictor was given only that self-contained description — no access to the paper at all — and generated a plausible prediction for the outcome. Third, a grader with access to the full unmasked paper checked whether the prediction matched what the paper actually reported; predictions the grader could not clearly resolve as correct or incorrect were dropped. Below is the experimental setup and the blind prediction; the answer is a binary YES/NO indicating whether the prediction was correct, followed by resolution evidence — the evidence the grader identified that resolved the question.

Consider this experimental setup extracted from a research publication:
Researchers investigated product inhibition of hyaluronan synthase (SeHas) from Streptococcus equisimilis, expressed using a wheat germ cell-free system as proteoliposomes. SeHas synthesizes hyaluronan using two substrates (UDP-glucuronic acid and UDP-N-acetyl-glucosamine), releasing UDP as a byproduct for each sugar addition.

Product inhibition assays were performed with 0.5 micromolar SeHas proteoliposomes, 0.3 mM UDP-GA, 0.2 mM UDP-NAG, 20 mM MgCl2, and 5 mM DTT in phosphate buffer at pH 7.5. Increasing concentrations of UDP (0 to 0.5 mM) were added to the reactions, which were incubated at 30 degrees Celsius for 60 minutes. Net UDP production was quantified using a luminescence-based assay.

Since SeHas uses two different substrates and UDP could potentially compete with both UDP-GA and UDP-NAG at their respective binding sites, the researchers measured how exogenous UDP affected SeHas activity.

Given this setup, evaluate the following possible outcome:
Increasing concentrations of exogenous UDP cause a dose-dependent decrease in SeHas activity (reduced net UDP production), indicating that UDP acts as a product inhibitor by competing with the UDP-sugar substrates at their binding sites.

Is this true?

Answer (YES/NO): YES